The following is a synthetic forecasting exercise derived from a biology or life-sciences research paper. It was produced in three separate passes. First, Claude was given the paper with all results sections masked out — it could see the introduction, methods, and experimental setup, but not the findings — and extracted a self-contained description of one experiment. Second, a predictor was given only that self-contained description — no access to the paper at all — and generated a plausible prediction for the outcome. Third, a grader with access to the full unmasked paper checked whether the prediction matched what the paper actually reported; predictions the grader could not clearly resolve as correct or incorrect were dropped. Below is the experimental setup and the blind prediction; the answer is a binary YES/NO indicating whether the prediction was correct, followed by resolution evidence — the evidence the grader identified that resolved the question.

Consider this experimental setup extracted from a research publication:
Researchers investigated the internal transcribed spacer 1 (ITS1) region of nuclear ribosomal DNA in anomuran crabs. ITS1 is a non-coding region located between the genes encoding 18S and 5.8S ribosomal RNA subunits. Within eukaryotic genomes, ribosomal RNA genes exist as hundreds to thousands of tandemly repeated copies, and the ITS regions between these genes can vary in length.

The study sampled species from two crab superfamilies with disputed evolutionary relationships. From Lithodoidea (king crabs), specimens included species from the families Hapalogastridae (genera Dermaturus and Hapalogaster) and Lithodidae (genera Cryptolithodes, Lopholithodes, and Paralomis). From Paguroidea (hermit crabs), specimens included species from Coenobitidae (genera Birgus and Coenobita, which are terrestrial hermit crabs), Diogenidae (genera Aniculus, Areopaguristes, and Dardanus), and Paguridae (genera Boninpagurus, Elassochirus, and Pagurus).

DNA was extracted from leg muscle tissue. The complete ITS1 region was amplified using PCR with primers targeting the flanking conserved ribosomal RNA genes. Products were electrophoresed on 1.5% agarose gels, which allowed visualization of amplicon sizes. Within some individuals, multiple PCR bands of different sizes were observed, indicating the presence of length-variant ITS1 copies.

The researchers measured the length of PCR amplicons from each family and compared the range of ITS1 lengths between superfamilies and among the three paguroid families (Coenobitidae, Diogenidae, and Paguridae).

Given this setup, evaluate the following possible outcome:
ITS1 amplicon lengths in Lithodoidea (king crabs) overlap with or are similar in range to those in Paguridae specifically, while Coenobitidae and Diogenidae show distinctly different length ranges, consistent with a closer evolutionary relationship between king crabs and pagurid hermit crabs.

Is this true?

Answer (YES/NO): YES